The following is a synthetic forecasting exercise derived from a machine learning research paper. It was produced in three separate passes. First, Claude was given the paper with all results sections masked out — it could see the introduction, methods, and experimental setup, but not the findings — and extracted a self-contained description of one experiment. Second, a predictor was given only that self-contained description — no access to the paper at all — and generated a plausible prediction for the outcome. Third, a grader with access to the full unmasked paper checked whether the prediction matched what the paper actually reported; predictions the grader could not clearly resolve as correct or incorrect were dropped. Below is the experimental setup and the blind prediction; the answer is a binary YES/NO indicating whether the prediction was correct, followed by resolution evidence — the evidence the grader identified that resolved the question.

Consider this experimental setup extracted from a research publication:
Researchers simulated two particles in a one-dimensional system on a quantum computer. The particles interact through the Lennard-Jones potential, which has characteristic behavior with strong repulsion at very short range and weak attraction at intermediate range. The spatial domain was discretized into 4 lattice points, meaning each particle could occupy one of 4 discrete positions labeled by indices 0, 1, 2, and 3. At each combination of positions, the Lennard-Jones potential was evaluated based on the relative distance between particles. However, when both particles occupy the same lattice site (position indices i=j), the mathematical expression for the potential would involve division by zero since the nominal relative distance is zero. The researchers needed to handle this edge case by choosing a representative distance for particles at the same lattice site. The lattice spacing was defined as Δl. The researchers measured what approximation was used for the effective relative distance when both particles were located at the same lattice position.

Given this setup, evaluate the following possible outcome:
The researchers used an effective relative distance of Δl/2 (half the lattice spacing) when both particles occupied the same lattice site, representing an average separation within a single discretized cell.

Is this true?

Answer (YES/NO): YES